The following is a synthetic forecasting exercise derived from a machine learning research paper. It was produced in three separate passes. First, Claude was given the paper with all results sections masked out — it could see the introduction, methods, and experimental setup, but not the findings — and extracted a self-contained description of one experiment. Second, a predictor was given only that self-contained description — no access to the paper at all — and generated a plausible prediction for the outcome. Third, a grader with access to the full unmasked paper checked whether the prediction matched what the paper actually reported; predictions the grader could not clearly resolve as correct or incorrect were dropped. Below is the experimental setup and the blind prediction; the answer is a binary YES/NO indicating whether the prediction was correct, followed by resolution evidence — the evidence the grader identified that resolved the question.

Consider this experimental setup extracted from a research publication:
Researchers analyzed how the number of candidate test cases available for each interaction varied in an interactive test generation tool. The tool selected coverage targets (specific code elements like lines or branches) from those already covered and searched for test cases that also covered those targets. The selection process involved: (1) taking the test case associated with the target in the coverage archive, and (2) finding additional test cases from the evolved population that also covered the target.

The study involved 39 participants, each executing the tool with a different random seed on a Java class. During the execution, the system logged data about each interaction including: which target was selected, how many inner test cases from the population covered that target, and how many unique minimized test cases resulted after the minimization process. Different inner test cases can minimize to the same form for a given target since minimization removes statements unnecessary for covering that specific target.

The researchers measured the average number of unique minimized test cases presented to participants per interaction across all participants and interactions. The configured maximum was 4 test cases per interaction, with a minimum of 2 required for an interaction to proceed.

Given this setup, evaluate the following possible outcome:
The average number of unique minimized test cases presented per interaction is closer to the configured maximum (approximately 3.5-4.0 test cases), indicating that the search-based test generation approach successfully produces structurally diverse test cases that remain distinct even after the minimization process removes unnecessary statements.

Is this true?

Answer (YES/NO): NO